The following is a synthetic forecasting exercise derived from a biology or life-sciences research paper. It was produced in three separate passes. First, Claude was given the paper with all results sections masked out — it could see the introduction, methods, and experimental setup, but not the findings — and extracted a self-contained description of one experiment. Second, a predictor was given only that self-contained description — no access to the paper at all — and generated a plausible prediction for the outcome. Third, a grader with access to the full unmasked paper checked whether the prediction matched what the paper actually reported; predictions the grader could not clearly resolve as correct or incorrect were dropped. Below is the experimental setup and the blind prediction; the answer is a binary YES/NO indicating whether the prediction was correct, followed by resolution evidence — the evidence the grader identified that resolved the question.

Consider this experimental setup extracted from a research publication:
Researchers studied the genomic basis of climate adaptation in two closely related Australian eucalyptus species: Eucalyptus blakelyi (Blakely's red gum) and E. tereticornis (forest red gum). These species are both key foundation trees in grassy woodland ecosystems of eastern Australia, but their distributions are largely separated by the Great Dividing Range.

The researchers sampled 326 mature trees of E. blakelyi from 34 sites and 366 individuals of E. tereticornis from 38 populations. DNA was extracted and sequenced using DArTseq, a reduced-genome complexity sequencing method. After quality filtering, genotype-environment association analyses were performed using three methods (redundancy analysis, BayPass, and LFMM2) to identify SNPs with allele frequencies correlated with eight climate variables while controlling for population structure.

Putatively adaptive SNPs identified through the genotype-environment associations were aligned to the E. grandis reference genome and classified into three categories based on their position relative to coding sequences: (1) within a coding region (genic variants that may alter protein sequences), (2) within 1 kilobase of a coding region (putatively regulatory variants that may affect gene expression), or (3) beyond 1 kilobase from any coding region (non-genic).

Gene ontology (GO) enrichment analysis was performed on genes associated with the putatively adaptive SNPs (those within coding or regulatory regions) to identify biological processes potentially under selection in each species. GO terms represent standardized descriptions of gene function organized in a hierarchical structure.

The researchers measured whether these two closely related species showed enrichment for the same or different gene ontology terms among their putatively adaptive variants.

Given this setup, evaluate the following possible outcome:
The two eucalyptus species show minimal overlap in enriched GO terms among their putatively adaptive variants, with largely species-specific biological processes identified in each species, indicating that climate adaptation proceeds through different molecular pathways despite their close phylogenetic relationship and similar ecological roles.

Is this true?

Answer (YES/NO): YES